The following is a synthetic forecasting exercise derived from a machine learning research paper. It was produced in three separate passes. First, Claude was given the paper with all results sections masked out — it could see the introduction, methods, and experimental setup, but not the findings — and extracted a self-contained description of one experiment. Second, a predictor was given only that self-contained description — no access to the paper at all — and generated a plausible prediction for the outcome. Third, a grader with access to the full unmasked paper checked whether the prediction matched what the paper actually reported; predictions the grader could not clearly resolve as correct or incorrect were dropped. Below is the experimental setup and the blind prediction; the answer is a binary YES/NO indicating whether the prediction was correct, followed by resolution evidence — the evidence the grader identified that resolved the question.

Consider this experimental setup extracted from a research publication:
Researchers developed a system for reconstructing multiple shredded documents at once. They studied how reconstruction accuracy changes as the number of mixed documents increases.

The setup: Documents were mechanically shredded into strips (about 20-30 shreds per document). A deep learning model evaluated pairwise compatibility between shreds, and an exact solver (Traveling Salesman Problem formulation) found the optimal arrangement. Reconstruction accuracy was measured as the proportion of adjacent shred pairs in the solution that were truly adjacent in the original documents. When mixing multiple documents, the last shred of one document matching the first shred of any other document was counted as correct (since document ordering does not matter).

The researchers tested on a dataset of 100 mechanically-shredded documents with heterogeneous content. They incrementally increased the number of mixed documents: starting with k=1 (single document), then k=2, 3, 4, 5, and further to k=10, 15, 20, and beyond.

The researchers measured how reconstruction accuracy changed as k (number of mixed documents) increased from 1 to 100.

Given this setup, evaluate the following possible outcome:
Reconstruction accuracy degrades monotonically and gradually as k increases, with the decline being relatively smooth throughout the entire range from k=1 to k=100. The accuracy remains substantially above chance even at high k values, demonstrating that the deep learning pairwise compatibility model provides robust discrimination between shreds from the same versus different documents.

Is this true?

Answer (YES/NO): NO